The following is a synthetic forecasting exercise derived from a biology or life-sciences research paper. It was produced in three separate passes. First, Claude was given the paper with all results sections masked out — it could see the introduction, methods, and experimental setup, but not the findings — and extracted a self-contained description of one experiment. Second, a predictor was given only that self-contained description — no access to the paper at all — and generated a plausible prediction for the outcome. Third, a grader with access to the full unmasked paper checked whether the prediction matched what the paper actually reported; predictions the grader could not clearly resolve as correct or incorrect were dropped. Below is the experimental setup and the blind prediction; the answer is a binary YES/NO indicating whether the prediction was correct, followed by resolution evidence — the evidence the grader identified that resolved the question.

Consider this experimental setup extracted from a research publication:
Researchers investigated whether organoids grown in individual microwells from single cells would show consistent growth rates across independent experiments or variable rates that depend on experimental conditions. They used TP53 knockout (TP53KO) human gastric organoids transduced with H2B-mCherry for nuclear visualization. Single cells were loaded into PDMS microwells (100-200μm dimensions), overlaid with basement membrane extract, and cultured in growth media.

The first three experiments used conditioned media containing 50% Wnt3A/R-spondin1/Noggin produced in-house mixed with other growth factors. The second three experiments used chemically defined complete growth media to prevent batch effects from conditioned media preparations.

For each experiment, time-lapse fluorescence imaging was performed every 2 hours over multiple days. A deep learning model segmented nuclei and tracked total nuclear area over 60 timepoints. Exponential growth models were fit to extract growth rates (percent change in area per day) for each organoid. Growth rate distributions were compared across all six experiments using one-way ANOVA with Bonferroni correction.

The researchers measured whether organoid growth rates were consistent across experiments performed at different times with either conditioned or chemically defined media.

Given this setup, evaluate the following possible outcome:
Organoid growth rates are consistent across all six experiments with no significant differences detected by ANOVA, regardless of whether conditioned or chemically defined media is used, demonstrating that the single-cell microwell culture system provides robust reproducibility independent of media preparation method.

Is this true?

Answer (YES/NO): NO